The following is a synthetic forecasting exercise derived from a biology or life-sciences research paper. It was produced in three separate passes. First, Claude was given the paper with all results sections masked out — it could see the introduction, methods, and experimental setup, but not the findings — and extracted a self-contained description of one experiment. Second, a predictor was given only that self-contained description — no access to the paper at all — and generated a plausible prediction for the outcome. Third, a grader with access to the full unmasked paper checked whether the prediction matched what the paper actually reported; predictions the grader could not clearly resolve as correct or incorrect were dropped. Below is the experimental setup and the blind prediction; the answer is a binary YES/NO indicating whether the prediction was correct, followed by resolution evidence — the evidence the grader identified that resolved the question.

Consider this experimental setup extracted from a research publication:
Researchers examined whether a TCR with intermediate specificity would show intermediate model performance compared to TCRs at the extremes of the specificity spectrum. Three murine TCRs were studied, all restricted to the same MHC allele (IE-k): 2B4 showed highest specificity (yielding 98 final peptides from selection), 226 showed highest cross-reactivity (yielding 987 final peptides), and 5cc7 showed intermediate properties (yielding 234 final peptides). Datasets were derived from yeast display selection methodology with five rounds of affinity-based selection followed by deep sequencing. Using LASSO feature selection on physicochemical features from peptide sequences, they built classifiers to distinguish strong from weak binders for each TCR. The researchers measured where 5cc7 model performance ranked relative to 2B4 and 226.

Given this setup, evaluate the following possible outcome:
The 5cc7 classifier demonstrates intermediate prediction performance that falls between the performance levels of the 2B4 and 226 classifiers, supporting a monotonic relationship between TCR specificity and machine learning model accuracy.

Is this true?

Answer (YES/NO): YES